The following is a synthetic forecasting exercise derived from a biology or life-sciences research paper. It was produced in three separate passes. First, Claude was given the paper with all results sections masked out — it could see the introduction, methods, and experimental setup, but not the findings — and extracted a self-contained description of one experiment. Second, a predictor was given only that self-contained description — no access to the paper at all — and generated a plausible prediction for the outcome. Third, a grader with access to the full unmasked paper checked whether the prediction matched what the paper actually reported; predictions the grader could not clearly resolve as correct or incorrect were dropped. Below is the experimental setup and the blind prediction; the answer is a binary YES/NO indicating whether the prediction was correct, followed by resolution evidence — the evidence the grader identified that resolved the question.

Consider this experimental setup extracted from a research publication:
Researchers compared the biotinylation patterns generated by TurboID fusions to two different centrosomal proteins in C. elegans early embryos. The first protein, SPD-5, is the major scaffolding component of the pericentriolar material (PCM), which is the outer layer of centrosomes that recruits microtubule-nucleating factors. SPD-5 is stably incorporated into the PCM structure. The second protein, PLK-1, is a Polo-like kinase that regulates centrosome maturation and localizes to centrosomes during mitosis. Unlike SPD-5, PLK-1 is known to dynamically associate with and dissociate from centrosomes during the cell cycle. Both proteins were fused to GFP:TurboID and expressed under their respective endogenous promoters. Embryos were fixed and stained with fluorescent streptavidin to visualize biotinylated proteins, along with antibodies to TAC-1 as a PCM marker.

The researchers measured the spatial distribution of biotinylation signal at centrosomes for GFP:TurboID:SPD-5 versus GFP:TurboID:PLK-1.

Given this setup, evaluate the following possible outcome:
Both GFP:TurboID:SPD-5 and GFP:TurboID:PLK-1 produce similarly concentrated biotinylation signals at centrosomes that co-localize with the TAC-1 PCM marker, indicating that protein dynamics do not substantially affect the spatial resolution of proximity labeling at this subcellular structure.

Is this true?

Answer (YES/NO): NO